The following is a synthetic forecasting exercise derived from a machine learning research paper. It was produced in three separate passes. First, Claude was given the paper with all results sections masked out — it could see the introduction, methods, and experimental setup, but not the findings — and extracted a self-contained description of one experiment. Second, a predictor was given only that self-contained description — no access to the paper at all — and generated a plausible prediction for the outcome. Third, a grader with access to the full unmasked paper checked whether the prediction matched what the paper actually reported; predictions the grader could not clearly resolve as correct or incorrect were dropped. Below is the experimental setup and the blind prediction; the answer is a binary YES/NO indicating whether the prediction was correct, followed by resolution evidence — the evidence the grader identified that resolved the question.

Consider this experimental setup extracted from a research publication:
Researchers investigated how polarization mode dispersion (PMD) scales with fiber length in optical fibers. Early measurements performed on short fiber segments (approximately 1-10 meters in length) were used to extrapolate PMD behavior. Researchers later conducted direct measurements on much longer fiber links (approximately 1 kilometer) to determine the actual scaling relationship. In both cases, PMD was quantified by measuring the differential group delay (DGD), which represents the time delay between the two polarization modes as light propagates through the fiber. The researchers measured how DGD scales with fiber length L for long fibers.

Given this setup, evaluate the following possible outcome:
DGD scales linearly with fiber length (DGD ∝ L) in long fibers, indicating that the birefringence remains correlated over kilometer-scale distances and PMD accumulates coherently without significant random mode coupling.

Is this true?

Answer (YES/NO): NO